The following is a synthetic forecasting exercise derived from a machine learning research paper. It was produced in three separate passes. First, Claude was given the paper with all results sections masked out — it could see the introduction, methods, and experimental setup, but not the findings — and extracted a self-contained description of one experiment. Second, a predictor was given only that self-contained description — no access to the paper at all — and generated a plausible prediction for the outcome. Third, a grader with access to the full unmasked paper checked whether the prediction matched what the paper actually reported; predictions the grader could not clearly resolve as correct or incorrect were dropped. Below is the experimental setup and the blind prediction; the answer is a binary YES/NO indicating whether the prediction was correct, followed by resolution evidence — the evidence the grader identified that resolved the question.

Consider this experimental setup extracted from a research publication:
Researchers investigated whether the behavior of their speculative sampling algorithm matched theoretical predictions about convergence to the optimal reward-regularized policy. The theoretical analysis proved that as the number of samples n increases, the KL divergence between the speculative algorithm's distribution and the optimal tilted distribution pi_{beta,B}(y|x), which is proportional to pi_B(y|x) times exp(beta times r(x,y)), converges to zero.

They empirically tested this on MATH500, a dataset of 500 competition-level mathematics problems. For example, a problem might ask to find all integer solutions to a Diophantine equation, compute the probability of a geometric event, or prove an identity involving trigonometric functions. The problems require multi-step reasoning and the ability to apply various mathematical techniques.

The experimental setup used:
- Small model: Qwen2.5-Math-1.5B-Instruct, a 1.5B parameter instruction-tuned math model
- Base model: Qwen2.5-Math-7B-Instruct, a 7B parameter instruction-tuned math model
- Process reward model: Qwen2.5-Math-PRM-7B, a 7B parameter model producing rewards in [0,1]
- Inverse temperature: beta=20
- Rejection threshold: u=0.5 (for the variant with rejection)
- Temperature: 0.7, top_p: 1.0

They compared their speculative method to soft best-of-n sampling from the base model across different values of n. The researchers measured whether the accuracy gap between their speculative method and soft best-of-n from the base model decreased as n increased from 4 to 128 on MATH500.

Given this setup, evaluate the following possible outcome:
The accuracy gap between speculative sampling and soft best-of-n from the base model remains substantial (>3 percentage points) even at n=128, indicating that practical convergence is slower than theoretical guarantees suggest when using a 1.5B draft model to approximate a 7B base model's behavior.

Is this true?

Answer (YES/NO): NO